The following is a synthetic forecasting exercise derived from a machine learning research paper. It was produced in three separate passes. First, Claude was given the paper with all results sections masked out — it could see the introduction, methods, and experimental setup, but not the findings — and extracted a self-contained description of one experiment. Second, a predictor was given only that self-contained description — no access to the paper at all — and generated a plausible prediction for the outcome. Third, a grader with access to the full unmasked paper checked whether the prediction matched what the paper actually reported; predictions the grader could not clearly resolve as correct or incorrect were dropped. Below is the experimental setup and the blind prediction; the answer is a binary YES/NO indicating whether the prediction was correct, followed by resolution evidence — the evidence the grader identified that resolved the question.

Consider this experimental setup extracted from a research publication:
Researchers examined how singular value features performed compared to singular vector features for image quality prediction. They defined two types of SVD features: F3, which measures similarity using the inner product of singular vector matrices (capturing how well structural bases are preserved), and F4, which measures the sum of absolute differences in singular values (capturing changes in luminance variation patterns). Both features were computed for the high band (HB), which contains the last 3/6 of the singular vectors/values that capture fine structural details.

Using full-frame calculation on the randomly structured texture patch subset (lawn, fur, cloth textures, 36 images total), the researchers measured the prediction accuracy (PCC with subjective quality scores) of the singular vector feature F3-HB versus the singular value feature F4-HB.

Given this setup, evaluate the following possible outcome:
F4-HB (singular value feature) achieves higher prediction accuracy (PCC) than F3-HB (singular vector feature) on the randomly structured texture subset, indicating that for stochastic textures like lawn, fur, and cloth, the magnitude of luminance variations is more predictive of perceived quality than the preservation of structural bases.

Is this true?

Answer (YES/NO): YES